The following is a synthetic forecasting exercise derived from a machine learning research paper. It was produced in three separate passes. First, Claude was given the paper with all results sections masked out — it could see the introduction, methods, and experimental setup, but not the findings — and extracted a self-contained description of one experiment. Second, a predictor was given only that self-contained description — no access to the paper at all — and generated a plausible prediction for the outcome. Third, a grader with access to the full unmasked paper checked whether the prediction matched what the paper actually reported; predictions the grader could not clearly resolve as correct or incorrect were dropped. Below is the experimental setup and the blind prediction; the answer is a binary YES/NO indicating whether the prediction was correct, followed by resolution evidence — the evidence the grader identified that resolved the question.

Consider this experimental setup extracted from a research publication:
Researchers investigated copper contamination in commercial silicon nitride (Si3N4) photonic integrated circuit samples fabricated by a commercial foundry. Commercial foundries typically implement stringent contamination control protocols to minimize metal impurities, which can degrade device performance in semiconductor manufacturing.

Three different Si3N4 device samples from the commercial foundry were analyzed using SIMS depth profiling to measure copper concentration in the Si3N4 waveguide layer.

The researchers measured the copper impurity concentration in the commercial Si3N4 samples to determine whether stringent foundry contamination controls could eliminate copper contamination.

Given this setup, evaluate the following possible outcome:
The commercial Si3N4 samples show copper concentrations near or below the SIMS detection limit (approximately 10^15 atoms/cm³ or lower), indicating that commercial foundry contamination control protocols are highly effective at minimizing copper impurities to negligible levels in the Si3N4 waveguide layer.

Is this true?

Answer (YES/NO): NO